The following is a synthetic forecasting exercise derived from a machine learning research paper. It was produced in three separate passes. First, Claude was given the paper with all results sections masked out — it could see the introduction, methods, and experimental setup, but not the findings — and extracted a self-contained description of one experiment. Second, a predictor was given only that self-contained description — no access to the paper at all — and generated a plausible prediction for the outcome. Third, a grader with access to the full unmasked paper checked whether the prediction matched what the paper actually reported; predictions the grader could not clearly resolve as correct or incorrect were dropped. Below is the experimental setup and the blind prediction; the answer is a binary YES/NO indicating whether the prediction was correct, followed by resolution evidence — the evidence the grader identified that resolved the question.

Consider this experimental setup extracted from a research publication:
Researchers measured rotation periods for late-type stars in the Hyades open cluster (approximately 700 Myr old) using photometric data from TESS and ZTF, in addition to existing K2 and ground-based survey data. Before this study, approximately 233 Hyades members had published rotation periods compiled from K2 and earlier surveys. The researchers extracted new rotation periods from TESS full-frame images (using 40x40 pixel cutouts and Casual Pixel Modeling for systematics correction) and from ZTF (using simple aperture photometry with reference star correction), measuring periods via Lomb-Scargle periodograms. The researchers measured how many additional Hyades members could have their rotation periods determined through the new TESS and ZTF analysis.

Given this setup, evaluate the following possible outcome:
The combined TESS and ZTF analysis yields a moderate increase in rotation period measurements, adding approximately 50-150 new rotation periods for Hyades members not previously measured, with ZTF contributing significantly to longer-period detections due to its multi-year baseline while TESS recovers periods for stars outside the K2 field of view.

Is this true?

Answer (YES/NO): NO